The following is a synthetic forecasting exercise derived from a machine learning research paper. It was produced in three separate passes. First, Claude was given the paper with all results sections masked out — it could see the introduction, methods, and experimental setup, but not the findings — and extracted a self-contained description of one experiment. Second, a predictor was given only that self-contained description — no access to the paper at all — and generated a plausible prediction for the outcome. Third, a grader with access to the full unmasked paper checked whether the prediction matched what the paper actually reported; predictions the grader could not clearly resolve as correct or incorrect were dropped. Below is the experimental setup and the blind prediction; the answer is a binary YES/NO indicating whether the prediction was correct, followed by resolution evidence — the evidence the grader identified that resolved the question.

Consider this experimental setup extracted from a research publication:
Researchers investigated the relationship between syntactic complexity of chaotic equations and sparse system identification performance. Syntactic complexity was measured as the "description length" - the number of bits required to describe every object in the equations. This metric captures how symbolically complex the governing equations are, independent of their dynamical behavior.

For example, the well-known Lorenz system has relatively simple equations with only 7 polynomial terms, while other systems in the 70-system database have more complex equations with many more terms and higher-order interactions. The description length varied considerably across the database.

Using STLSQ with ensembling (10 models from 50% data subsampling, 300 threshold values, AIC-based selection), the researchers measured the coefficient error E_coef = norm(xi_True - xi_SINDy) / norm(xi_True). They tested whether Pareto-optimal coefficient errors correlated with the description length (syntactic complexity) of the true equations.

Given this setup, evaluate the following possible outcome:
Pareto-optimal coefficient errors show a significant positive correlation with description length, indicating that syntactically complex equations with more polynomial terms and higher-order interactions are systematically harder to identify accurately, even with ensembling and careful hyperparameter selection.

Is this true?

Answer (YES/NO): NO